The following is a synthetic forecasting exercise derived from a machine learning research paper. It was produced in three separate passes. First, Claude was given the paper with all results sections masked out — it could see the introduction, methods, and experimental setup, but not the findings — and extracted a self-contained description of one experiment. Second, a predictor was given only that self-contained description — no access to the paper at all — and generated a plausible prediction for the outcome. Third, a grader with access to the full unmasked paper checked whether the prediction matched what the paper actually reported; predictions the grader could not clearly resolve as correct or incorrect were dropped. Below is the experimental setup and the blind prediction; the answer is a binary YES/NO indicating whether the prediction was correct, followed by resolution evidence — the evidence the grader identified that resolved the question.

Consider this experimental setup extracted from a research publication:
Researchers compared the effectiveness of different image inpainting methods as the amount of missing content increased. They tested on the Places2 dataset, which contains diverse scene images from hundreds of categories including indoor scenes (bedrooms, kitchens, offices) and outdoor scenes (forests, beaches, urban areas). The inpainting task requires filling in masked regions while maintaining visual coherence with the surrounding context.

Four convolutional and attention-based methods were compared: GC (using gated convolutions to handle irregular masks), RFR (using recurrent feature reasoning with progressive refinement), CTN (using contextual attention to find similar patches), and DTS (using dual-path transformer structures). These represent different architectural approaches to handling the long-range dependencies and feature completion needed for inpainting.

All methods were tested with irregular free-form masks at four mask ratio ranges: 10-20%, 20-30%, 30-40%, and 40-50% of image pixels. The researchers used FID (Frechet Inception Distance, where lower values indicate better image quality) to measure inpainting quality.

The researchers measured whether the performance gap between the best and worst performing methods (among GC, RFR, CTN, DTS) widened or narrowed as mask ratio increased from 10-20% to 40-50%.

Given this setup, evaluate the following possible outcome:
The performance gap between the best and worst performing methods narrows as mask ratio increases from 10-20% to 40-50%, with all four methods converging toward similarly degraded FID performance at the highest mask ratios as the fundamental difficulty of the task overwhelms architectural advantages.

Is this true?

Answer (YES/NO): NO